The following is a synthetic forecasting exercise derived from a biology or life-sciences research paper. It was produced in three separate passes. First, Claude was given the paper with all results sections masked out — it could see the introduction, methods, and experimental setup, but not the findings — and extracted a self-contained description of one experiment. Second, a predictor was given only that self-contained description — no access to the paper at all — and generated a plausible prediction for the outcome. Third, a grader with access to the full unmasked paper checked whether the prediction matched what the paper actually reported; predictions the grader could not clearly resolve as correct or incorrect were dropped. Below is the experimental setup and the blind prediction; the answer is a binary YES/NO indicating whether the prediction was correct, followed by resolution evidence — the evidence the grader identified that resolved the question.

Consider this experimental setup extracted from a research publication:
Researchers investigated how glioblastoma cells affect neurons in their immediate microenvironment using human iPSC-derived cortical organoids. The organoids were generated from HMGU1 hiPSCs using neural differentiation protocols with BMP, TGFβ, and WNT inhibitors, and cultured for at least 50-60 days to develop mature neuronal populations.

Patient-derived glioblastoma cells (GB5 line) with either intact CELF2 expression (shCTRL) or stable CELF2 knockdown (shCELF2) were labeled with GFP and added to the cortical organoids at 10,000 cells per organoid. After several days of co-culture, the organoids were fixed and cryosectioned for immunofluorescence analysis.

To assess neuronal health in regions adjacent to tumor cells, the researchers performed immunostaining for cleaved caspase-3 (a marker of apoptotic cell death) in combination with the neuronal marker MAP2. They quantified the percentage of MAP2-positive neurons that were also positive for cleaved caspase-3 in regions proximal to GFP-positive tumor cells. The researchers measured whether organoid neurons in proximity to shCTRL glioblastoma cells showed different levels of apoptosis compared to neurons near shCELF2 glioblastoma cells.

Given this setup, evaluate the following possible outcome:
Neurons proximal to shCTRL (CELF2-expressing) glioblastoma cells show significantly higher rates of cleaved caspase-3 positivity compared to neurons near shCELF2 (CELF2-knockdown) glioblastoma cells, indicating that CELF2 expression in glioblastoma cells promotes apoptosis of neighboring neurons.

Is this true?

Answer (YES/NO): YES